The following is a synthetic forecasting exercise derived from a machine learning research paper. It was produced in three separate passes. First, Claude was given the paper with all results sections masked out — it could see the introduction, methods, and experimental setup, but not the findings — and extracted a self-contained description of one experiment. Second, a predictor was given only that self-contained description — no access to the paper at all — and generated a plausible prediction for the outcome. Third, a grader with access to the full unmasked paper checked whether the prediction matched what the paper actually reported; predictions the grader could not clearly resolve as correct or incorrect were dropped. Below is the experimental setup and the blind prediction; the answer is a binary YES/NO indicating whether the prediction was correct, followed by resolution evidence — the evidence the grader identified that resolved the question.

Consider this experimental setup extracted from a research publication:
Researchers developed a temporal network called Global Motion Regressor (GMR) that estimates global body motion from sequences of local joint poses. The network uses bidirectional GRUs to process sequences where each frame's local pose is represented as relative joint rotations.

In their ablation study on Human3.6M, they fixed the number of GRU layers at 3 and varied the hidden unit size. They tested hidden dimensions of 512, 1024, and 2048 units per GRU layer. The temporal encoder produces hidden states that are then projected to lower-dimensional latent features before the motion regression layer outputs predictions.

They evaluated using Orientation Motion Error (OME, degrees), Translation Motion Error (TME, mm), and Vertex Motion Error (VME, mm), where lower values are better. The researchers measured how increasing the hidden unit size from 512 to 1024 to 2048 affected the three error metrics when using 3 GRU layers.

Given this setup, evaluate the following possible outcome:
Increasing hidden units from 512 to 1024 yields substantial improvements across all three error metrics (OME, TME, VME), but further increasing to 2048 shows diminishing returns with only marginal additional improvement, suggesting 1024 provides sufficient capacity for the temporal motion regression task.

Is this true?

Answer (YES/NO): NO